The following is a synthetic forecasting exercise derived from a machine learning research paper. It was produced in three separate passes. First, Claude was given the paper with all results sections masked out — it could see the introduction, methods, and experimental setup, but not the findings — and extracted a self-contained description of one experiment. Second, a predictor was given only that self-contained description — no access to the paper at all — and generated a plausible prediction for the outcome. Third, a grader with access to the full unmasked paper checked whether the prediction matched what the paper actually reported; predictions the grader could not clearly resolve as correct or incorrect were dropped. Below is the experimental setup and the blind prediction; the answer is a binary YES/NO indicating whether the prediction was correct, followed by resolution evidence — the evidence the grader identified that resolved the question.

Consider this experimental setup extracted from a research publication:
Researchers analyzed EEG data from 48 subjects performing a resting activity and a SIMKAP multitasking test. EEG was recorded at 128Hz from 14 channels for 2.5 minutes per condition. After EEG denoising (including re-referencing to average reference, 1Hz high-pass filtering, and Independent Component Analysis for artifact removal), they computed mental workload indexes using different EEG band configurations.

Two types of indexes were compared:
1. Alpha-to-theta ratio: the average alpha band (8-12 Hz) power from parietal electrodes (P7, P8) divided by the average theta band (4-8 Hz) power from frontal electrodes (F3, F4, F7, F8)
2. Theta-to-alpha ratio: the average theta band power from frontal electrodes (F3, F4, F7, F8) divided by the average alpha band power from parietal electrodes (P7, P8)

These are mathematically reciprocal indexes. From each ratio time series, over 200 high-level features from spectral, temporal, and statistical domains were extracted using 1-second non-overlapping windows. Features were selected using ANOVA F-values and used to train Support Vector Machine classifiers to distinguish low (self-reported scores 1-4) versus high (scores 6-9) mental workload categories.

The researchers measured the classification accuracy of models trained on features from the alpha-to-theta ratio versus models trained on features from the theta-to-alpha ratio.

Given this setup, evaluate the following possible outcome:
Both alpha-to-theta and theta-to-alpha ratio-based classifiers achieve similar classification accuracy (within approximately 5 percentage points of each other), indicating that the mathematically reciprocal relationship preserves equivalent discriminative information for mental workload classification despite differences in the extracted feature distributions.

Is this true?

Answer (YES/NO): NO